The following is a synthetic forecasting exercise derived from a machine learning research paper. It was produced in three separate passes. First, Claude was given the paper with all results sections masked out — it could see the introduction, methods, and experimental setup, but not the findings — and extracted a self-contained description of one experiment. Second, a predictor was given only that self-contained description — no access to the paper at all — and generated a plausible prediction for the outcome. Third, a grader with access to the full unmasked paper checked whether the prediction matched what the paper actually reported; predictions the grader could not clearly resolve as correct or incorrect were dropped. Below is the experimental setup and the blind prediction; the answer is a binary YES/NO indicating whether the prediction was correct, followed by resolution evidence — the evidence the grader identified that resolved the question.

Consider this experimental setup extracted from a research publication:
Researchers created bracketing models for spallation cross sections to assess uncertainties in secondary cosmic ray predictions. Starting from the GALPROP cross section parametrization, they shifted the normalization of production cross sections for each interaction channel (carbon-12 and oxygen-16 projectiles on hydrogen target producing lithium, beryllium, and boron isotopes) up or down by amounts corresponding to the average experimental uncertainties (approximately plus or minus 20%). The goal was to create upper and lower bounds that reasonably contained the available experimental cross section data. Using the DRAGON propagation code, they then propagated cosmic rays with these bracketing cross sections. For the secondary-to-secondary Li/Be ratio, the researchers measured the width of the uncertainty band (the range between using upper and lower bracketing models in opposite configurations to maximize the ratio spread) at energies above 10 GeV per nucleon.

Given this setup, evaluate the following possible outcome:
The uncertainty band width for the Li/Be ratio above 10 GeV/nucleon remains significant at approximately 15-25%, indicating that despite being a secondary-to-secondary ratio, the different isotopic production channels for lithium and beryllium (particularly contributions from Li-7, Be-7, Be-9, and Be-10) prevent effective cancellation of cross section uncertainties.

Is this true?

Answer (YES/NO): NO